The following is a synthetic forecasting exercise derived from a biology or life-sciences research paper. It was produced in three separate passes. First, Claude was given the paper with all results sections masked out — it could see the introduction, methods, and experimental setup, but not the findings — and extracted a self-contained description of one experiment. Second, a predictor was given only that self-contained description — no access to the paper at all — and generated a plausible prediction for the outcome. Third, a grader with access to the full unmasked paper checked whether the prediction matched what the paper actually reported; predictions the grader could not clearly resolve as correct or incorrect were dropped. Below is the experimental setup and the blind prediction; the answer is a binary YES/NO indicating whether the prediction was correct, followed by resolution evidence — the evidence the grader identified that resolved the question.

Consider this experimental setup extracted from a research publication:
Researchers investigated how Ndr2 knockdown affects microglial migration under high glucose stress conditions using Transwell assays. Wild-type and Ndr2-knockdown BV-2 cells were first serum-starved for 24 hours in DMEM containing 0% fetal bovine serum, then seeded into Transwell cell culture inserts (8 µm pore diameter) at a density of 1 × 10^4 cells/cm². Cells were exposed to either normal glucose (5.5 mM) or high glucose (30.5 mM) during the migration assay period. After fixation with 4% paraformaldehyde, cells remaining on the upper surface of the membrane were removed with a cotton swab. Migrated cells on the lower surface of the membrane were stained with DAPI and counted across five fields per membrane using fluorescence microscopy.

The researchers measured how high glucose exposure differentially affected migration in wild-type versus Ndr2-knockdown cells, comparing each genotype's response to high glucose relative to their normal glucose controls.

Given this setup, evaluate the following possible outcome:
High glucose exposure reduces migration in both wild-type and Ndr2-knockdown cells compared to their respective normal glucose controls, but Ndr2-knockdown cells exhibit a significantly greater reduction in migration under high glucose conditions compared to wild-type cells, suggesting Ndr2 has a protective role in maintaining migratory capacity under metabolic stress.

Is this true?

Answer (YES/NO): NO